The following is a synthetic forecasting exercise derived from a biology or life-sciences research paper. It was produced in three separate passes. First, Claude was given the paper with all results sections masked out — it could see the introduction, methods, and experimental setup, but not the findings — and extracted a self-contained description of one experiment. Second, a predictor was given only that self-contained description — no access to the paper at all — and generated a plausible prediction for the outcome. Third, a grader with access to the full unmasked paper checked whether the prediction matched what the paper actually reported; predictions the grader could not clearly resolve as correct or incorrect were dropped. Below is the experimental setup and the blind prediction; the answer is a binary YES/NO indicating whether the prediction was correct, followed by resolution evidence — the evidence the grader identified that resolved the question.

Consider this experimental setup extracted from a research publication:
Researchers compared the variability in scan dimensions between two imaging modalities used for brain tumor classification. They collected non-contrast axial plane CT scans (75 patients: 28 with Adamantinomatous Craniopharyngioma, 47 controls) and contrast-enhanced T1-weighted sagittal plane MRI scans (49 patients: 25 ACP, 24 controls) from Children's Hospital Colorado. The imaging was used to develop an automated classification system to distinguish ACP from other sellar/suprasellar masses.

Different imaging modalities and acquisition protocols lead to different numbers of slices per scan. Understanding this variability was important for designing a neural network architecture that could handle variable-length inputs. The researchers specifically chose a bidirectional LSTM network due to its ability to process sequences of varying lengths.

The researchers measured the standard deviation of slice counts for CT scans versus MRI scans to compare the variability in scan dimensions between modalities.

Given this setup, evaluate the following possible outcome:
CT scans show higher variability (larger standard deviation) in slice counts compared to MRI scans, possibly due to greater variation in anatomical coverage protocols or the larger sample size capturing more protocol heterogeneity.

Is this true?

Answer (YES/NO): NO